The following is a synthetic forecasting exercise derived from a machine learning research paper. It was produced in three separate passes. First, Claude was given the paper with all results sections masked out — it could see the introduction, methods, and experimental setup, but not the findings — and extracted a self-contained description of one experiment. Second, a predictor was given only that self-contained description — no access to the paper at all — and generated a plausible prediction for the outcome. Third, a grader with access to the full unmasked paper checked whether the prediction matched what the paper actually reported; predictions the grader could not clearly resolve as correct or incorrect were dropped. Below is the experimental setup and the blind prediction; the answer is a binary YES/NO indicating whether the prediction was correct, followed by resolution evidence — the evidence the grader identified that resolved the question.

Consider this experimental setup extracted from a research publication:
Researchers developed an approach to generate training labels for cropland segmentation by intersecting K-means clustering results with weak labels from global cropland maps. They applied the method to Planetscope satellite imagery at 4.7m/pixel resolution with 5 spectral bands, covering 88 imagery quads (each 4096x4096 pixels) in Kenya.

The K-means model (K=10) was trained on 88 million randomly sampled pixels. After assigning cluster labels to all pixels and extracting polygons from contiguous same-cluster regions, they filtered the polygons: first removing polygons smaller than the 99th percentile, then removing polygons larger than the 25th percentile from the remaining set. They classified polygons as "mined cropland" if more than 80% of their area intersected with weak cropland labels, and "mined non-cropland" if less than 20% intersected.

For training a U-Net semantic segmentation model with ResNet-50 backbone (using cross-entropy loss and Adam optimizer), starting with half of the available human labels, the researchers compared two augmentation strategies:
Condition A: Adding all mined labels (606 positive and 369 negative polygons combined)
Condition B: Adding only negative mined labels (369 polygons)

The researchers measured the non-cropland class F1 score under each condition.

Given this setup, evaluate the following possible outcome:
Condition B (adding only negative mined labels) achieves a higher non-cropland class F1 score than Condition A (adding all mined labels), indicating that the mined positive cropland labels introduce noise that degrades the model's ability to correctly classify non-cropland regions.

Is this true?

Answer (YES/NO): YES